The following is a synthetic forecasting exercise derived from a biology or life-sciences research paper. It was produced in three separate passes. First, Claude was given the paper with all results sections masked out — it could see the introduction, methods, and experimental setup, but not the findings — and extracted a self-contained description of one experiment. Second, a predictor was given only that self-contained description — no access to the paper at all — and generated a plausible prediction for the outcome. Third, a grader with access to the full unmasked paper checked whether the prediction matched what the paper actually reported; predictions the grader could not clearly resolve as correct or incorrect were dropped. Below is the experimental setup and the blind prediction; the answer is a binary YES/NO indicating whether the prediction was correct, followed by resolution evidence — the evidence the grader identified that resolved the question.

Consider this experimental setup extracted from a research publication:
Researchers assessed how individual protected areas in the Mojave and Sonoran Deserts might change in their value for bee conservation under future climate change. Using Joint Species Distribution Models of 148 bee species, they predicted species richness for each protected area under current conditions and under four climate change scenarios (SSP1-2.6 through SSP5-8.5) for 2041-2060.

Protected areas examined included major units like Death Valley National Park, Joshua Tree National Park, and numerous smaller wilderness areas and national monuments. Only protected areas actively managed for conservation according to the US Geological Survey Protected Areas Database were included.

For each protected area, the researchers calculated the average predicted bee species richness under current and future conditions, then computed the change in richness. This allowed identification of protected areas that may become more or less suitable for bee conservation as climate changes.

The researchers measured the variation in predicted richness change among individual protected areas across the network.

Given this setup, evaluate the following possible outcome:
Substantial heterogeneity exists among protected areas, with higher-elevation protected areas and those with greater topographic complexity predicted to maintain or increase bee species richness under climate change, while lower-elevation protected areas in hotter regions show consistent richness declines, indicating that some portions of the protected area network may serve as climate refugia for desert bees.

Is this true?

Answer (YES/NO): YES